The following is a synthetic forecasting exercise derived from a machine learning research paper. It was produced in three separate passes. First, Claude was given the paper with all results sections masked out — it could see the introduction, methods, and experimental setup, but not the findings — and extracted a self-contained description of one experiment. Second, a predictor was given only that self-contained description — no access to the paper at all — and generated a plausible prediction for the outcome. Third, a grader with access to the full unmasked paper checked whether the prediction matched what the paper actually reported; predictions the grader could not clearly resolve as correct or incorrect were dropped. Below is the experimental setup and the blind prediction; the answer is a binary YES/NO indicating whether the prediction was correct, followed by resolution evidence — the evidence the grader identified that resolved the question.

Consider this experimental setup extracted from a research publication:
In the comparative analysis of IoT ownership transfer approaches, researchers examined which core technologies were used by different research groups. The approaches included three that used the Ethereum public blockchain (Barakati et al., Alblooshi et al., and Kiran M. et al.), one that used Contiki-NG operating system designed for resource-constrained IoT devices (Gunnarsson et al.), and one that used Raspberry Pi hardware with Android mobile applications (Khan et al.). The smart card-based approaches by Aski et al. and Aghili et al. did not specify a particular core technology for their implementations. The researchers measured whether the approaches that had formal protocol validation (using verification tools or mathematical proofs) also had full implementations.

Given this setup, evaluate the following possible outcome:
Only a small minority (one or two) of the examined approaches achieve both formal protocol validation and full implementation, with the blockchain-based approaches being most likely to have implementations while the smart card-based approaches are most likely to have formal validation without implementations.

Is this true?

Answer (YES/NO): NO